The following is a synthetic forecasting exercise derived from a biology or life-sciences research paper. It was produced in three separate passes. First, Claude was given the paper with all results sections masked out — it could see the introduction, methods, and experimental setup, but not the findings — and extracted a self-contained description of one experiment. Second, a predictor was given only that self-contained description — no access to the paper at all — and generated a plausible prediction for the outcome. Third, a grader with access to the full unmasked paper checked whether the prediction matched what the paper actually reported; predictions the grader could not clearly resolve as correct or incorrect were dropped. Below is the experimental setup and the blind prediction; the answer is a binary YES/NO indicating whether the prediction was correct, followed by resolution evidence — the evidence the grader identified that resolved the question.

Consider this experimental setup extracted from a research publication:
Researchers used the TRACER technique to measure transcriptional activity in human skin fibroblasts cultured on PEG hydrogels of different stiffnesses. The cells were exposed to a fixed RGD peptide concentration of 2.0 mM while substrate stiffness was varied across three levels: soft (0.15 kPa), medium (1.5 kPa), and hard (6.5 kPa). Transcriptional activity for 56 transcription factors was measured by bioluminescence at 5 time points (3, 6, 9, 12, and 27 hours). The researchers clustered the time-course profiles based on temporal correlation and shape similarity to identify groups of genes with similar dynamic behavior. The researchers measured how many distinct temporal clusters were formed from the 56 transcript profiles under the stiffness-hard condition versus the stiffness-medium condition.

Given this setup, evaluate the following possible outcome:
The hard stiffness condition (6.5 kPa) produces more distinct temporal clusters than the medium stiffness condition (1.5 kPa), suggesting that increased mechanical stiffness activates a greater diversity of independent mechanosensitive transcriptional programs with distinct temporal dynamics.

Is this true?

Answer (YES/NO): NO